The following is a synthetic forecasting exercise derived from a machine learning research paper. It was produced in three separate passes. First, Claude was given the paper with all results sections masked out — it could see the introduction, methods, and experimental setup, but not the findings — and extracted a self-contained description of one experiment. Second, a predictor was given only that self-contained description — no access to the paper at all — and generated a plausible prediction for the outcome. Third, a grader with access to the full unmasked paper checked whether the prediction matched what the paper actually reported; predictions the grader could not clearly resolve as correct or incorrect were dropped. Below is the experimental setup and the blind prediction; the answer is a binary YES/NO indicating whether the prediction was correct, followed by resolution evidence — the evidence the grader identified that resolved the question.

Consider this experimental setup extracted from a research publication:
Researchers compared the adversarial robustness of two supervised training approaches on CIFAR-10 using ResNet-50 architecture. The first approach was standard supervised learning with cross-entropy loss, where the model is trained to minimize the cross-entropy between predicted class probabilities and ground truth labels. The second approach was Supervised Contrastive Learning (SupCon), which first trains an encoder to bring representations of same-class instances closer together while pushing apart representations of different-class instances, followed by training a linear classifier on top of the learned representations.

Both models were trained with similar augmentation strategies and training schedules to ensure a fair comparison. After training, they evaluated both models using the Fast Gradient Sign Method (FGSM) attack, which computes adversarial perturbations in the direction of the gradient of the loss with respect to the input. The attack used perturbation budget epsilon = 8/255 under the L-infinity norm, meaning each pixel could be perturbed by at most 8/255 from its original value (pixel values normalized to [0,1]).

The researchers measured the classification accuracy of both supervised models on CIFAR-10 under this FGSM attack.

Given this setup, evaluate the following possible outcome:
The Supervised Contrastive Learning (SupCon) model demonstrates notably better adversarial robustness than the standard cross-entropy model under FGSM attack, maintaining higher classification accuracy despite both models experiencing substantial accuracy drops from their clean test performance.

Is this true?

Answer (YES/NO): YES